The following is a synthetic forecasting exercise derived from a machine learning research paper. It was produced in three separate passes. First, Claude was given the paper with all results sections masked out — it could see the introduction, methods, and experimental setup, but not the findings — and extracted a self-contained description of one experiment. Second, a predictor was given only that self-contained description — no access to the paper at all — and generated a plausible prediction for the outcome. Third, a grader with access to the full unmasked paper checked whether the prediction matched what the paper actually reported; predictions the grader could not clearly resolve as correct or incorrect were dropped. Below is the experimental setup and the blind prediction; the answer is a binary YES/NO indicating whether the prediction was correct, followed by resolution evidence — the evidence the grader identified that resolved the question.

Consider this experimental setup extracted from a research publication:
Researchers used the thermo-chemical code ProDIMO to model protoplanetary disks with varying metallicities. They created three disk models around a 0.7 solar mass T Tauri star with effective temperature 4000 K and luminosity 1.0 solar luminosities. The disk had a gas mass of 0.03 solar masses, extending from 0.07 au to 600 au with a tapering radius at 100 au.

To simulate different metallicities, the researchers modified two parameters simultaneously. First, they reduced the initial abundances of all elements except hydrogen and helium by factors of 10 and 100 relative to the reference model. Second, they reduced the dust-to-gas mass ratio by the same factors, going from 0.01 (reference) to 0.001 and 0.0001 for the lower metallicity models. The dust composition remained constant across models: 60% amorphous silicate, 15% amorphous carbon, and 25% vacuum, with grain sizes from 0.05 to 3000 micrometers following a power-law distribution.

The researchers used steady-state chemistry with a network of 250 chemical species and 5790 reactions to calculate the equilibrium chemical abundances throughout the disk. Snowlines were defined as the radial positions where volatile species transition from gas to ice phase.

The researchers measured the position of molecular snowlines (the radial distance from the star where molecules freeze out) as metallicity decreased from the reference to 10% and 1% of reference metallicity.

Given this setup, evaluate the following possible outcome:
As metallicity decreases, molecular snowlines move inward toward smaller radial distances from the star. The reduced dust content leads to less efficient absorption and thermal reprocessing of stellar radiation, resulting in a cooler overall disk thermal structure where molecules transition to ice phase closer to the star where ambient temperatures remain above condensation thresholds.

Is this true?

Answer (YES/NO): NO